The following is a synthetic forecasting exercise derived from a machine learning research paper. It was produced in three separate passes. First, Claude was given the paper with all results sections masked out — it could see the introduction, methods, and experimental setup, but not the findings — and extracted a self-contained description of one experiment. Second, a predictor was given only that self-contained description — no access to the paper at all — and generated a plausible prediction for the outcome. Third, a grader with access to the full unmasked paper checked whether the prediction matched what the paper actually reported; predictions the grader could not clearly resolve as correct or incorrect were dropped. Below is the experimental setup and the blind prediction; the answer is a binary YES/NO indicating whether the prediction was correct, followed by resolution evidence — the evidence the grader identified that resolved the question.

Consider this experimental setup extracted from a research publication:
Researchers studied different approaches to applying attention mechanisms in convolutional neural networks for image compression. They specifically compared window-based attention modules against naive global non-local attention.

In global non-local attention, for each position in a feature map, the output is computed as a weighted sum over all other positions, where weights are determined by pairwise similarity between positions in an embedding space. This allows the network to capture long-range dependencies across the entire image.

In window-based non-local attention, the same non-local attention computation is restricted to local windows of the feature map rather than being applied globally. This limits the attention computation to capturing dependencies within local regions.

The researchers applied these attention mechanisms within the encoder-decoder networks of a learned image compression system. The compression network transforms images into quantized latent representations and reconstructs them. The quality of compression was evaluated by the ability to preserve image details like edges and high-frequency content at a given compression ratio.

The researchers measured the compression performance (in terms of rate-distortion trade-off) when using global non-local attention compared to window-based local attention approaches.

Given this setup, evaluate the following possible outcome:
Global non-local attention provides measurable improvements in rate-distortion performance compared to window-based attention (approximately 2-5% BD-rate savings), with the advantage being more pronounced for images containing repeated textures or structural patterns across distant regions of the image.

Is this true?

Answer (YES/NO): NO